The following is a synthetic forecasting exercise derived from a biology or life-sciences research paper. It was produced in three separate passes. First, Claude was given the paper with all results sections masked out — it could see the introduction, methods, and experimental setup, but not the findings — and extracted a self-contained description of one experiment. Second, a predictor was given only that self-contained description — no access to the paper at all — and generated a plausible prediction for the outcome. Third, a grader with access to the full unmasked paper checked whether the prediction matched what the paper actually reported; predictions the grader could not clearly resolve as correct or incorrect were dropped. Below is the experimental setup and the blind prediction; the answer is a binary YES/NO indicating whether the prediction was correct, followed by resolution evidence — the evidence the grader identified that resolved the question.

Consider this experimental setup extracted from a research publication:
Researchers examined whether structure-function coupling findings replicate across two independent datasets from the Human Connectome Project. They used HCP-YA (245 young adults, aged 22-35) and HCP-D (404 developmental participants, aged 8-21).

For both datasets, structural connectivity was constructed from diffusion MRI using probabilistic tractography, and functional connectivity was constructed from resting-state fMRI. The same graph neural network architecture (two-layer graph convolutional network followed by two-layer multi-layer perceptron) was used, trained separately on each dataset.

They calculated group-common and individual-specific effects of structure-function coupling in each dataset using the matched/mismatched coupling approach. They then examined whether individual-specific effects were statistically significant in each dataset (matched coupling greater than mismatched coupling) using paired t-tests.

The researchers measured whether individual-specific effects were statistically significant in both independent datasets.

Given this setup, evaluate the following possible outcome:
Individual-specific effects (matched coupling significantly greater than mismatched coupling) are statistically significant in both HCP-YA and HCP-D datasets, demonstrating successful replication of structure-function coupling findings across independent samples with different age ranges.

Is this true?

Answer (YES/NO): YES